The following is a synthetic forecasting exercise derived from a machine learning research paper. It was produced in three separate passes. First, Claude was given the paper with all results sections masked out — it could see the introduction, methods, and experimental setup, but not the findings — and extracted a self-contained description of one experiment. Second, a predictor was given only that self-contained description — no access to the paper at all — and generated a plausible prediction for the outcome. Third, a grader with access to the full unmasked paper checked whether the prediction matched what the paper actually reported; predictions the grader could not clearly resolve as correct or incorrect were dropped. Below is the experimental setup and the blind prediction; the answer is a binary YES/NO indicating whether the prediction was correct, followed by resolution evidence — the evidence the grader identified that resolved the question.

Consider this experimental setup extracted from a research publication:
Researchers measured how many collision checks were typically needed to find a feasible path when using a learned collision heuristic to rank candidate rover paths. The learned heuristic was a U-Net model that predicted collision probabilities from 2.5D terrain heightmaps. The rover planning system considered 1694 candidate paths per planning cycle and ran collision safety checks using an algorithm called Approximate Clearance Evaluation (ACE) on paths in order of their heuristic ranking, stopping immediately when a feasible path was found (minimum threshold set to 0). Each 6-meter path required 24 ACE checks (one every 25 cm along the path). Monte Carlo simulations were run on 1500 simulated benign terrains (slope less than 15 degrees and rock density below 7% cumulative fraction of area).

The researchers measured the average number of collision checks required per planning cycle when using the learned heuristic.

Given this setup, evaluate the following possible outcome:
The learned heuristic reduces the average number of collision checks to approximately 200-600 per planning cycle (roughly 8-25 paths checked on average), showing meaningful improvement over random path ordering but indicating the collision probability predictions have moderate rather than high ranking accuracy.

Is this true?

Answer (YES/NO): NO